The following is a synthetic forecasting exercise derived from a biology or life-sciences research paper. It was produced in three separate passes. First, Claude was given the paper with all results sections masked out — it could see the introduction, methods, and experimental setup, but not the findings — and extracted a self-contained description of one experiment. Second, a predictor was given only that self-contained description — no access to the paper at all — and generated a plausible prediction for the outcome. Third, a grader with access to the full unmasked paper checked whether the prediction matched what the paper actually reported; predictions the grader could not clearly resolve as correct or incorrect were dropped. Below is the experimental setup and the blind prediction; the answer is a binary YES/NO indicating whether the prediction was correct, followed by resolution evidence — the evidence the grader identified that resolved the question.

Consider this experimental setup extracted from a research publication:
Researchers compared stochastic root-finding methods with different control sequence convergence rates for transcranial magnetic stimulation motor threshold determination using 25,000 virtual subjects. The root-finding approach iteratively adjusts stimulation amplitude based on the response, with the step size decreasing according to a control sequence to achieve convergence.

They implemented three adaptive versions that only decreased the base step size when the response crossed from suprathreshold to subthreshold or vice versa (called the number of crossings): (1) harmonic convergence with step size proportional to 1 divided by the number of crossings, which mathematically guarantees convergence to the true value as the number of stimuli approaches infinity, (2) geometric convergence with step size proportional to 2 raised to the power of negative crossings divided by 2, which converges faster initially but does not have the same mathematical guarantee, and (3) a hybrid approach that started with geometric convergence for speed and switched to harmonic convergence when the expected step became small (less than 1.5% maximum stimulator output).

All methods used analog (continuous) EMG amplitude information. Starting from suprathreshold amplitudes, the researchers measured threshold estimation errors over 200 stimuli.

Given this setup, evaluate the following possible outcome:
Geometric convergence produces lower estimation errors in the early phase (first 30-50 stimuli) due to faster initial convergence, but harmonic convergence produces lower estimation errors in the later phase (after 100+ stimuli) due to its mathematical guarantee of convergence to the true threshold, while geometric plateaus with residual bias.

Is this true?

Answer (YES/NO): NO